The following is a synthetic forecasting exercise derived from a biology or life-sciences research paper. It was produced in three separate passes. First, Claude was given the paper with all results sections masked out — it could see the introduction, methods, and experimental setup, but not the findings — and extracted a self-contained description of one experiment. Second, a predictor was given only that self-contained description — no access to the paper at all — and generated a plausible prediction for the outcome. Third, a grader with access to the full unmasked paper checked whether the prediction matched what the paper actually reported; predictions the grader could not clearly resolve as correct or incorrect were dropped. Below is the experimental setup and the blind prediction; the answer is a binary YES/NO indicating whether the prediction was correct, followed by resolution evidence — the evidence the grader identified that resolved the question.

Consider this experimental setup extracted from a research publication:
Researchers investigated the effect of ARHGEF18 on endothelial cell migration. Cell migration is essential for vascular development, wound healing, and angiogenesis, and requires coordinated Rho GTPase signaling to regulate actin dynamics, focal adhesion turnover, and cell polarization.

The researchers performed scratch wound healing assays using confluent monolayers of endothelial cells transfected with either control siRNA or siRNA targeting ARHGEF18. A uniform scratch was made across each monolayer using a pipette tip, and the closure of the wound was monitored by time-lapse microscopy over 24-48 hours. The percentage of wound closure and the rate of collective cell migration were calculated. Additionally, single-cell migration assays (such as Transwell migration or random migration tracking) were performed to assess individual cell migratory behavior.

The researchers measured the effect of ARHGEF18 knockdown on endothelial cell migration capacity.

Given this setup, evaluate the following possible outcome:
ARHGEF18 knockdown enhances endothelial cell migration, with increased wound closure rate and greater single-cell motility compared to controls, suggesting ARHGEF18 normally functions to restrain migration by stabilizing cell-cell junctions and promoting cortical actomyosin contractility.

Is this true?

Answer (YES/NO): NO